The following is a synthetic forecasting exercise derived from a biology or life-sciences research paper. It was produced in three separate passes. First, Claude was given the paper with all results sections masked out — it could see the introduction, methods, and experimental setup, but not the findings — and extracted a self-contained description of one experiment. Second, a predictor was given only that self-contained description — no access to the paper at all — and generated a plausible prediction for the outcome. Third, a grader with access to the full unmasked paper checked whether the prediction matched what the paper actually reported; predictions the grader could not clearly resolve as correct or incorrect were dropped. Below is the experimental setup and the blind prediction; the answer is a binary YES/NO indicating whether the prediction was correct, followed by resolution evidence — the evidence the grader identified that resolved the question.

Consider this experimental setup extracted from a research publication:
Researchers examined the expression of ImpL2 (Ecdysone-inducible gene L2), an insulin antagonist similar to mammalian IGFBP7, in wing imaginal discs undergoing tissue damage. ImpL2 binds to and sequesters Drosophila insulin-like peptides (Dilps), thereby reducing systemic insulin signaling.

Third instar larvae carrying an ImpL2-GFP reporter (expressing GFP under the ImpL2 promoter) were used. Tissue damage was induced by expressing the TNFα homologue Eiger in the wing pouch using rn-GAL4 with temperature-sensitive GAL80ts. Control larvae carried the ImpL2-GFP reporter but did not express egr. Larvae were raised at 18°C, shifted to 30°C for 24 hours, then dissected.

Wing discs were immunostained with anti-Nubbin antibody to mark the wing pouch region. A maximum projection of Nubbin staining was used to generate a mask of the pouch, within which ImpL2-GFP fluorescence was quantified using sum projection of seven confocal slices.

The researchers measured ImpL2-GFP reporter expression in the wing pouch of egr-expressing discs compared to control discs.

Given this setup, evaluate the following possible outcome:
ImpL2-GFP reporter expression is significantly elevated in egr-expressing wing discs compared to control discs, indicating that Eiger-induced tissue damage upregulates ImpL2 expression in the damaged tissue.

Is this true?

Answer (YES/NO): YES